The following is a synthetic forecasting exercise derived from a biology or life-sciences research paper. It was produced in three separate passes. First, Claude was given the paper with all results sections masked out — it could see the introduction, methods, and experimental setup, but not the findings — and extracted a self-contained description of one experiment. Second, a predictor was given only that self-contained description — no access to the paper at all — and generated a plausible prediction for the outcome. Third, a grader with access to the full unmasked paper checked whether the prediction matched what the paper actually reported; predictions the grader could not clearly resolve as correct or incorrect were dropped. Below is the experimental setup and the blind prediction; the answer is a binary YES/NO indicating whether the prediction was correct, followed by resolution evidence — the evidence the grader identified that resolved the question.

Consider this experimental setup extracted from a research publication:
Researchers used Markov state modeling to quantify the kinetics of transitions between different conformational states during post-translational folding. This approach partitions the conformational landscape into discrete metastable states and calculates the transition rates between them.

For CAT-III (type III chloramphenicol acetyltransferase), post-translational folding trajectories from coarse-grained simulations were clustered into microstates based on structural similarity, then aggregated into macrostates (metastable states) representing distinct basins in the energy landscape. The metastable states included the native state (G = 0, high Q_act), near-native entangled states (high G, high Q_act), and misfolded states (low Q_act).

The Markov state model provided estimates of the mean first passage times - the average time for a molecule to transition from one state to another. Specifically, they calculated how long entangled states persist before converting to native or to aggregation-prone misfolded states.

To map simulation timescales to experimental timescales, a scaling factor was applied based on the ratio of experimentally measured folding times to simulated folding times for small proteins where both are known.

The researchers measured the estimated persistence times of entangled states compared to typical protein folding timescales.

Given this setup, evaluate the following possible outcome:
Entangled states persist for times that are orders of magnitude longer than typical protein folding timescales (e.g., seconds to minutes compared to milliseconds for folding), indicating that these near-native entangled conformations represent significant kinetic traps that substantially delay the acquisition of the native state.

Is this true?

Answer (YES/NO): YES